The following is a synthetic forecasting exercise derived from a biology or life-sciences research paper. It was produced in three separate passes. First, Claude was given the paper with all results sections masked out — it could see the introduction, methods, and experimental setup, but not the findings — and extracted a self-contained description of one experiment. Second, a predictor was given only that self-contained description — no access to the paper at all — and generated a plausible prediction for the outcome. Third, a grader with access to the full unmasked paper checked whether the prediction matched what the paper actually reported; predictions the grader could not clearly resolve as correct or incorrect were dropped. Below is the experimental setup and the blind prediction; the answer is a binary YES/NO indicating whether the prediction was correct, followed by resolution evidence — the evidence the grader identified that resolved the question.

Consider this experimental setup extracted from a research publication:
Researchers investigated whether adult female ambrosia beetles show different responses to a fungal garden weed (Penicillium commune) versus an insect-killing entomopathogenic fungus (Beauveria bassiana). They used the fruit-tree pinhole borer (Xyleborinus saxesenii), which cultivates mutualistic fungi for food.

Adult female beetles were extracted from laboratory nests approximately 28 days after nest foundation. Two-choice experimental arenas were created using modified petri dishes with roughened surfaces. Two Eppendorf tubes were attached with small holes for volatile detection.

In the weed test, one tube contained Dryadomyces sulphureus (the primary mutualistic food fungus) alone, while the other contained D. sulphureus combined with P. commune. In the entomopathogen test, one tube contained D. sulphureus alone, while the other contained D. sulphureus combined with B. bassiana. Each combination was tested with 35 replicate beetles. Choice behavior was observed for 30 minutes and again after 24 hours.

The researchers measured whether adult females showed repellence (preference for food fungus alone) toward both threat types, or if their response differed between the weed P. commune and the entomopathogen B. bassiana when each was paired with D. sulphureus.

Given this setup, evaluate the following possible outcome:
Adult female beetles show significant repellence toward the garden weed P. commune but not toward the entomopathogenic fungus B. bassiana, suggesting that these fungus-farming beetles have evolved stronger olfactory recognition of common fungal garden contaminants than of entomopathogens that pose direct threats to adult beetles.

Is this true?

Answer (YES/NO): YES